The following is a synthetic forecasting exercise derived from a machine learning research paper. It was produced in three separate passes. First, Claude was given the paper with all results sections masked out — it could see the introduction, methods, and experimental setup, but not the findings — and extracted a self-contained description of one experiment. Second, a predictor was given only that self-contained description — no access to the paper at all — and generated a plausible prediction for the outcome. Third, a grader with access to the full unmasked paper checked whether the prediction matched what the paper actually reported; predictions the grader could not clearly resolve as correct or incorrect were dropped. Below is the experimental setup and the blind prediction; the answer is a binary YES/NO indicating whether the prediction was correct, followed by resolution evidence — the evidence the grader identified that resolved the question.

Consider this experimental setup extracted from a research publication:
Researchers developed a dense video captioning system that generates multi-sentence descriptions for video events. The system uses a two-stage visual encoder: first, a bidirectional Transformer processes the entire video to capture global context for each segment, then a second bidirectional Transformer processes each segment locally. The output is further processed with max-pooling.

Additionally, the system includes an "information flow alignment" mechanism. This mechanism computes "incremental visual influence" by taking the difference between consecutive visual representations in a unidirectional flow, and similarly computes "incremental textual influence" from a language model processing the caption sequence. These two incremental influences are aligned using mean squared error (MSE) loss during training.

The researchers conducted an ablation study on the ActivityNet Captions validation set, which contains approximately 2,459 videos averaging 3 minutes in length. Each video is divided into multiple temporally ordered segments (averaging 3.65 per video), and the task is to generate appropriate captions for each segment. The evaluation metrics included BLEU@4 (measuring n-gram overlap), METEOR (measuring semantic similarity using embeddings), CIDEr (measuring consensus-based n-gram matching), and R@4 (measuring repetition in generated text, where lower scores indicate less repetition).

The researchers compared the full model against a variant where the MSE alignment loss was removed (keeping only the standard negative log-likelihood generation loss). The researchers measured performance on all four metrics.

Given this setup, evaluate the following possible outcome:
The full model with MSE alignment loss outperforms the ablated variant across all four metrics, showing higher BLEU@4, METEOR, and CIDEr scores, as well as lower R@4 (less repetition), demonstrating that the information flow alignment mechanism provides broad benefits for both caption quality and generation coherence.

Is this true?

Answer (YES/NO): YES